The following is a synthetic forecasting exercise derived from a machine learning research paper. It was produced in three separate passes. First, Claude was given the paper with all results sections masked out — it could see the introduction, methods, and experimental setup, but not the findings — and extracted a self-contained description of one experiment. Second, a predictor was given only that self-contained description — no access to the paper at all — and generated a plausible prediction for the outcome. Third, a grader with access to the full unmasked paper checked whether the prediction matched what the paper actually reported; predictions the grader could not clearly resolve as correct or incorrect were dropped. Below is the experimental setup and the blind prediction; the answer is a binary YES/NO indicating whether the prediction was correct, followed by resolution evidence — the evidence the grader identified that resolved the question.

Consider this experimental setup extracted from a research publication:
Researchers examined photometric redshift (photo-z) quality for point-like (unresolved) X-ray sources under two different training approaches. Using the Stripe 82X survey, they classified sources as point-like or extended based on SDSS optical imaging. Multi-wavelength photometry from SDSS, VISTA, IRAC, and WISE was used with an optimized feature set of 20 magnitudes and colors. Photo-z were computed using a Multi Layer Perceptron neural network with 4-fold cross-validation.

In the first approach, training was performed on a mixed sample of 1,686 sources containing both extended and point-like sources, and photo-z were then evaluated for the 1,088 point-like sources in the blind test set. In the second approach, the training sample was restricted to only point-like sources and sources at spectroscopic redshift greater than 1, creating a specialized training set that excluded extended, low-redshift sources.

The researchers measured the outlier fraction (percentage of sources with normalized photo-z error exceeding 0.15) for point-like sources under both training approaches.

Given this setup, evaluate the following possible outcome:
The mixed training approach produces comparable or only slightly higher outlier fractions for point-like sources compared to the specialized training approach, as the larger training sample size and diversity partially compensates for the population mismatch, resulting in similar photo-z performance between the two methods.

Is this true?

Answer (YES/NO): NO